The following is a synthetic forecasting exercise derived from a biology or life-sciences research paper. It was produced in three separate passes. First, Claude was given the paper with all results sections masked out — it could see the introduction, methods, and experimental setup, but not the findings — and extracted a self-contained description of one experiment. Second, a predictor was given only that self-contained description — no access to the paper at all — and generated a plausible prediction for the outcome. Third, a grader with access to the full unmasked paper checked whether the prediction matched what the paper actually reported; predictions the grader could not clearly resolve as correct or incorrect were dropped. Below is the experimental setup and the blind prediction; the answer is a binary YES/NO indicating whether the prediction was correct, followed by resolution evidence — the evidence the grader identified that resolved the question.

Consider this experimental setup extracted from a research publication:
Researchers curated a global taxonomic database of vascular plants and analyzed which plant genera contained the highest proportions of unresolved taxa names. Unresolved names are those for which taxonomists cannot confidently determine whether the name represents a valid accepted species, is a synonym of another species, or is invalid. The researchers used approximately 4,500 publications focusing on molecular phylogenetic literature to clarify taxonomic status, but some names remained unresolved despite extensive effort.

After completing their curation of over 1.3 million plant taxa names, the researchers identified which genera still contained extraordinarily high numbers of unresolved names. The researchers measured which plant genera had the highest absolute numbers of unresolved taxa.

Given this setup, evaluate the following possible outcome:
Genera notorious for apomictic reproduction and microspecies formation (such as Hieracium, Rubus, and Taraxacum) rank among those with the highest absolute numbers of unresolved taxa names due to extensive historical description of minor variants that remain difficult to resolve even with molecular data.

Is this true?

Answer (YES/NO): YES